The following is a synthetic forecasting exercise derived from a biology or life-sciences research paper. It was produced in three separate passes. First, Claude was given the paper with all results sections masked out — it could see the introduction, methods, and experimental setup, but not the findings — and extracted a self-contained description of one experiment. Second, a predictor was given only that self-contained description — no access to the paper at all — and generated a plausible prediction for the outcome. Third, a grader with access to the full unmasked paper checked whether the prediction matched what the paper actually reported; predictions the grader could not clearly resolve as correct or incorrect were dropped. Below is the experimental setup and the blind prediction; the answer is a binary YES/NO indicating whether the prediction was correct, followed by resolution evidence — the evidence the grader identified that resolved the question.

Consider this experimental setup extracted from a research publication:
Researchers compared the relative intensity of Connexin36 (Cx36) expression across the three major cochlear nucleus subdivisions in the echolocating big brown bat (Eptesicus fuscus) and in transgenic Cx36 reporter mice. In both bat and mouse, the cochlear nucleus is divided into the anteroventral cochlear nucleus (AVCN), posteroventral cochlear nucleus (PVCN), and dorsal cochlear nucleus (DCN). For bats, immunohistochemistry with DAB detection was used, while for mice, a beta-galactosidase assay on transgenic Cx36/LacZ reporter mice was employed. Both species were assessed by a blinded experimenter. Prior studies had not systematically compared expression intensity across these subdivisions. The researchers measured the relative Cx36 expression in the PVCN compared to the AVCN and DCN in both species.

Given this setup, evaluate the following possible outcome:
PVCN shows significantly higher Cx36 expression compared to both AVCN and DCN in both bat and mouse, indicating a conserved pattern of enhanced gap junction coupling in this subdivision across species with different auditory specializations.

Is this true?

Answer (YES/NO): NO